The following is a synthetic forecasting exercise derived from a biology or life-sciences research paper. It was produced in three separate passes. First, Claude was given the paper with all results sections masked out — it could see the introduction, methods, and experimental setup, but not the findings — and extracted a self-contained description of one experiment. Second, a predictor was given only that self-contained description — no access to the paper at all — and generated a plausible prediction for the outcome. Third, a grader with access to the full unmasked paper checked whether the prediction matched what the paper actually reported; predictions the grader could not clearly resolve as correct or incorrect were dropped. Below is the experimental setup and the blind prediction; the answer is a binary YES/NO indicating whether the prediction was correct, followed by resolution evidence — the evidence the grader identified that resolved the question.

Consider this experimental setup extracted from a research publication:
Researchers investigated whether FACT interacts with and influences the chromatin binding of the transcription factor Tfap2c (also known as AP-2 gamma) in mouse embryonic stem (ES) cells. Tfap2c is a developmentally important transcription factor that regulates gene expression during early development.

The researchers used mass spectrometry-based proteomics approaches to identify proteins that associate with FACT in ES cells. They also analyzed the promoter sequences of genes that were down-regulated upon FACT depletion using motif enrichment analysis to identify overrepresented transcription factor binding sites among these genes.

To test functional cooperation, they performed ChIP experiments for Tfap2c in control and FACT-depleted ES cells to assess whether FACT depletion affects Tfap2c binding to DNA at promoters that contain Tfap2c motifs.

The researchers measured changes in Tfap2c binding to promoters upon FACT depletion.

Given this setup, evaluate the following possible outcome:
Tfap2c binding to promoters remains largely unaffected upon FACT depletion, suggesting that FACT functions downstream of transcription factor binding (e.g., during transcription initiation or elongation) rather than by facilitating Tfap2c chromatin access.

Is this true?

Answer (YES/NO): NO